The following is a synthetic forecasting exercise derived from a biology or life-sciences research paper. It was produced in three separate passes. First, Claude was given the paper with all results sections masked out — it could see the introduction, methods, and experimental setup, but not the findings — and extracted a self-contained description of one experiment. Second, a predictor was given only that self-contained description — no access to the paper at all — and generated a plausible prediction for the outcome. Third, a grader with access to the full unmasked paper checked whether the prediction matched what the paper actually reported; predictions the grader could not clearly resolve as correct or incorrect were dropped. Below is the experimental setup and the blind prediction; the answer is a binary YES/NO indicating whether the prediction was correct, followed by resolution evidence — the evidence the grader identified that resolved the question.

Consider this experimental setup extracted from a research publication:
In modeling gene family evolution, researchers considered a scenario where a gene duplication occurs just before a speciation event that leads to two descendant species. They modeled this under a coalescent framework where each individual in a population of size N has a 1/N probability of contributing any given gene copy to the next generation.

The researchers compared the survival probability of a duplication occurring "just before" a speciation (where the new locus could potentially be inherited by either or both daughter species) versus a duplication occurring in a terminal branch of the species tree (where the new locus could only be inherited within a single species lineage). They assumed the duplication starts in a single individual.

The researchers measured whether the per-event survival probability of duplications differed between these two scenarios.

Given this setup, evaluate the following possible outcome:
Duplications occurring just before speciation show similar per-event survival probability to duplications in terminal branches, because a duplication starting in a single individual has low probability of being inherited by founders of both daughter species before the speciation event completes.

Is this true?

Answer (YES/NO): NO